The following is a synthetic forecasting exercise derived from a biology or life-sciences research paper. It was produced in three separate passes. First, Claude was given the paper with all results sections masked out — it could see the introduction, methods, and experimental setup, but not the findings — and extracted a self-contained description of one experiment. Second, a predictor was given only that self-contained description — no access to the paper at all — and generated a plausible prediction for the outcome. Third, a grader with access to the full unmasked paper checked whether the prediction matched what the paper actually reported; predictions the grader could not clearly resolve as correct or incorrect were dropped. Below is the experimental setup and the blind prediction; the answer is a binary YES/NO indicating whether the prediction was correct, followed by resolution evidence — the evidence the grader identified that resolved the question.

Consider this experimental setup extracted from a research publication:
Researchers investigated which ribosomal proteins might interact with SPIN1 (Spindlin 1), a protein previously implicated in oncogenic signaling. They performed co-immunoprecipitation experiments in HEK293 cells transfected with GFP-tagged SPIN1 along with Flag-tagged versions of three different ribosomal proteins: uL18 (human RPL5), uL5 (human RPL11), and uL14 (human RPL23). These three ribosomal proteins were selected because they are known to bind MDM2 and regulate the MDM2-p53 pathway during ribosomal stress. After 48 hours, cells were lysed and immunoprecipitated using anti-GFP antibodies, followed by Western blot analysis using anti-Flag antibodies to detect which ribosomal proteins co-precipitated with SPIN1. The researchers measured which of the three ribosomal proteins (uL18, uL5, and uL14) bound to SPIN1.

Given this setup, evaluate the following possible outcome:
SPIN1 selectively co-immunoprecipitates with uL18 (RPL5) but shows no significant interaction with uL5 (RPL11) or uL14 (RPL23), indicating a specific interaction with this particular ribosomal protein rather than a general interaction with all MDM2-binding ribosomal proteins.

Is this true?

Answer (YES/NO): YES